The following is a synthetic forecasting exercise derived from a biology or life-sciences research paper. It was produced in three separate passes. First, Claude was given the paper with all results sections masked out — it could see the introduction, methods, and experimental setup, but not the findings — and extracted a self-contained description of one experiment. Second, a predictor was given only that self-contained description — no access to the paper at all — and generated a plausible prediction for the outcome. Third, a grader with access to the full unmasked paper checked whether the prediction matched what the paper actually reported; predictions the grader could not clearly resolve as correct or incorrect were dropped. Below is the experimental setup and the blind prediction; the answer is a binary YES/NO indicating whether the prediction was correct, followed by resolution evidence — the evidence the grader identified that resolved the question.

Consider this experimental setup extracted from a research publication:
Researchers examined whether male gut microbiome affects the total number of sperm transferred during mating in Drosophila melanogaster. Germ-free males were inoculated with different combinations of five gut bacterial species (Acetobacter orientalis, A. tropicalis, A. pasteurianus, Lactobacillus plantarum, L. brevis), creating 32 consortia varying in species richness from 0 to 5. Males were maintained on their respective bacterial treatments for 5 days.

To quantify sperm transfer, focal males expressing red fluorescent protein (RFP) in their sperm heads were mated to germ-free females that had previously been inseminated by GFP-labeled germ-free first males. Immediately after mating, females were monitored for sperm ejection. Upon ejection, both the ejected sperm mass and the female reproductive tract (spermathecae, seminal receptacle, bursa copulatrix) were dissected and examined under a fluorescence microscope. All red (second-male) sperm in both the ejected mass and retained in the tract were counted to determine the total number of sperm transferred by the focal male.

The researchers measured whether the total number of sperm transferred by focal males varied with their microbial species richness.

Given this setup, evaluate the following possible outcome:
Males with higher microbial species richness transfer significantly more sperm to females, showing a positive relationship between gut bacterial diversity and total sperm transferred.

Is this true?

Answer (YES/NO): NO